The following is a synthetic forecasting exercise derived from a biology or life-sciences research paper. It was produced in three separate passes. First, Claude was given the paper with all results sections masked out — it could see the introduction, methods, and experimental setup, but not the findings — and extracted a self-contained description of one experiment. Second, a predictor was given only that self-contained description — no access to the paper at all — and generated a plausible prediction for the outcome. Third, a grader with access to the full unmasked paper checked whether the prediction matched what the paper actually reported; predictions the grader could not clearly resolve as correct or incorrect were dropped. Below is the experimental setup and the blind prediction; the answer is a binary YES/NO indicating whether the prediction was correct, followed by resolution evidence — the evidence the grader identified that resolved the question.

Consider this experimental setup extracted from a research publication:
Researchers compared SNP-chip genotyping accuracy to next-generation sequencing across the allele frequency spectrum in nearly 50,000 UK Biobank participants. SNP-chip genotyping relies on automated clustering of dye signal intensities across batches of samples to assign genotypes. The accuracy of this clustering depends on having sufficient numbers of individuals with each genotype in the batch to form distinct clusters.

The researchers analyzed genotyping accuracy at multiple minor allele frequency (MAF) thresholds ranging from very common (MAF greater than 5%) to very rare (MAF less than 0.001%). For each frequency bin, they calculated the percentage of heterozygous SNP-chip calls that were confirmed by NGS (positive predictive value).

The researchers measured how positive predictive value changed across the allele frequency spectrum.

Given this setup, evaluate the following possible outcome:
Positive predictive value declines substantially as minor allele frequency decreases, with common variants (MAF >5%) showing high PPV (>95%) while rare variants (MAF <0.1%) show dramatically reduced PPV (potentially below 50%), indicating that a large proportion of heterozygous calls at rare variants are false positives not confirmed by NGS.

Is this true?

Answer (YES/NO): YES